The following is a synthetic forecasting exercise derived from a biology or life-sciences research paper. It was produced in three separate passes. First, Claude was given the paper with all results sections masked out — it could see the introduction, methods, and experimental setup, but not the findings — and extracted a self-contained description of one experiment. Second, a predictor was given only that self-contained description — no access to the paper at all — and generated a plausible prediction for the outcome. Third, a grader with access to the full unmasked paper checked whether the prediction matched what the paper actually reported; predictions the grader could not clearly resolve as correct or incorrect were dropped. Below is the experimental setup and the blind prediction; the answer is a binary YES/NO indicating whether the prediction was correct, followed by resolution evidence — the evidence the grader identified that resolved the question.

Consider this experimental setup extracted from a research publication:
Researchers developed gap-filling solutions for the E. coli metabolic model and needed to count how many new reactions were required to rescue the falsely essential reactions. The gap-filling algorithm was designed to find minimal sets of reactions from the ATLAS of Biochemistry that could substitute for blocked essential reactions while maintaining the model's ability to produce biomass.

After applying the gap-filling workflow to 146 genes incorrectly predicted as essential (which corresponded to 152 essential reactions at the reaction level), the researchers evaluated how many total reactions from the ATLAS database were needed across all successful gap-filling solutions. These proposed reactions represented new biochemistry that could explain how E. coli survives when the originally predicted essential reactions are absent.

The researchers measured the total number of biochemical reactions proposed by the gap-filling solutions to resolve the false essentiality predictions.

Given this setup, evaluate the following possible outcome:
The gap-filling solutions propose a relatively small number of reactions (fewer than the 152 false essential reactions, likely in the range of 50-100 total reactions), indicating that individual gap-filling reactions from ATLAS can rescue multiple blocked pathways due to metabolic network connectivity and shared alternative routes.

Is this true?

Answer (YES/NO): NO